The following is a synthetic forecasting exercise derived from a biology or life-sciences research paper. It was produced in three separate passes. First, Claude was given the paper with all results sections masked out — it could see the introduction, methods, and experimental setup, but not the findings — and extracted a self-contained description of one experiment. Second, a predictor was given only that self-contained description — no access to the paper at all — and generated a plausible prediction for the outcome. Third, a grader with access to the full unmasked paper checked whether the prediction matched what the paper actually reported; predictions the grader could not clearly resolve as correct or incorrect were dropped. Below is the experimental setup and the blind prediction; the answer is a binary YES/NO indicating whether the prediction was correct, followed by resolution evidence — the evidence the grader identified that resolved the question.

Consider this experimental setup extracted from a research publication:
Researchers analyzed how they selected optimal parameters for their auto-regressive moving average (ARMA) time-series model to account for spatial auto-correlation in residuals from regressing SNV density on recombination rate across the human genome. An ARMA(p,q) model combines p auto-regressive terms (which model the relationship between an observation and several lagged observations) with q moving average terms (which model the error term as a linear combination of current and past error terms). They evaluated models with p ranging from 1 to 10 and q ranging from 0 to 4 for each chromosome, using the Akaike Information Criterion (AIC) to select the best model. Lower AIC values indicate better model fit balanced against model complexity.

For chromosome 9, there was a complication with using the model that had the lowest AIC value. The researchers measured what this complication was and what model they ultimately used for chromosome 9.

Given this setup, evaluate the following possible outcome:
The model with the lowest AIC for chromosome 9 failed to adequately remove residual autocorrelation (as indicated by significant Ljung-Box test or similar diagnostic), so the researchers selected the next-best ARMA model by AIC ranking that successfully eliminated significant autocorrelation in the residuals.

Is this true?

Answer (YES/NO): NO